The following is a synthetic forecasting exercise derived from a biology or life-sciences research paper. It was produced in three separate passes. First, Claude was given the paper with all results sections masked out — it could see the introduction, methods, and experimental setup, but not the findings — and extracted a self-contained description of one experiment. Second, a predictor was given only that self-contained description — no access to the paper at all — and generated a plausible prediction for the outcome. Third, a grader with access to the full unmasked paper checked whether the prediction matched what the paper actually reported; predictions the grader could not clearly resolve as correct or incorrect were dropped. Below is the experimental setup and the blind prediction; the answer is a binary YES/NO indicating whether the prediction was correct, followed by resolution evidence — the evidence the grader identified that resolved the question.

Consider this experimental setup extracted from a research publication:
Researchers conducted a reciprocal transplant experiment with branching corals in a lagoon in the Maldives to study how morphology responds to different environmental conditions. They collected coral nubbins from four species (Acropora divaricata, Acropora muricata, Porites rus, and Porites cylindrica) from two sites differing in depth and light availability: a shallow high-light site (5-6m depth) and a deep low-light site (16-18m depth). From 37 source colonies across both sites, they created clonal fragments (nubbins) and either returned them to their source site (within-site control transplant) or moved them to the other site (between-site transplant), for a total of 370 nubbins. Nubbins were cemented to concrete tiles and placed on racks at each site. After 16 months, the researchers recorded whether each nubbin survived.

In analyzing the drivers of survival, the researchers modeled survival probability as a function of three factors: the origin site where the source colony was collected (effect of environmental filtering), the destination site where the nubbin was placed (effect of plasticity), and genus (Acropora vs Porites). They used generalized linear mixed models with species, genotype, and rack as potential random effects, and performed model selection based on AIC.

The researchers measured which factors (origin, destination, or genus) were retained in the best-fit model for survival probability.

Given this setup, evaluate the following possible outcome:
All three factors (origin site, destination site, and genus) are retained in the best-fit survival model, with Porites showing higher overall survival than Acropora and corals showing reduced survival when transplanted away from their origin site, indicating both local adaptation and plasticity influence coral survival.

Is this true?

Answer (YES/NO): NO